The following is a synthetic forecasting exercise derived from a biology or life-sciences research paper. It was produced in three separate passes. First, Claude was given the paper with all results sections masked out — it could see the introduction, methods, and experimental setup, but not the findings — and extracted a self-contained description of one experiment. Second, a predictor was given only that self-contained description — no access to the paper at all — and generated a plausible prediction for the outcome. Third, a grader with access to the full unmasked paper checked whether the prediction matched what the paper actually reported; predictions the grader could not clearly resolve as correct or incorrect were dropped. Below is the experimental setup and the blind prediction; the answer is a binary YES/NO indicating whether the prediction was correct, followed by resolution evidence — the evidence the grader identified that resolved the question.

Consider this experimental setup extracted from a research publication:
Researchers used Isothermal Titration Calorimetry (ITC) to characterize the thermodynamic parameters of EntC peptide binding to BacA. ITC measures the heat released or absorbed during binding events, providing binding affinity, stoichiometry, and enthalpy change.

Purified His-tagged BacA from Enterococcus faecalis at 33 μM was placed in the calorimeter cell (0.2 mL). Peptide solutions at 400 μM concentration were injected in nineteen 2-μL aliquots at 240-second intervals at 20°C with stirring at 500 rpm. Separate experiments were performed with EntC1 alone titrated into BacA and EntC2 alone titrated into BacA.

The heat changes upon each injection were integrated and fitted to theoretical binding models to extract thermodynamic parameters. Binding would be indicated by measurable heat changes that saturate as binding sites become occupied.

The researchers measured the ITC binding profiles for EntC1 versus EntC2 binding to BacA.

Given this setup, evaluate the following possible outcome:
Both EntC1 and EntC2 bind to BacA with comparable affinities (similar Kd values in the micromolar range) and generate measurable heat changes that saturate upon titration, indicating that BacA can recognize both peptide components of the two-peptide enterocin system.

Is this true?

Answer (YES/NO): NO